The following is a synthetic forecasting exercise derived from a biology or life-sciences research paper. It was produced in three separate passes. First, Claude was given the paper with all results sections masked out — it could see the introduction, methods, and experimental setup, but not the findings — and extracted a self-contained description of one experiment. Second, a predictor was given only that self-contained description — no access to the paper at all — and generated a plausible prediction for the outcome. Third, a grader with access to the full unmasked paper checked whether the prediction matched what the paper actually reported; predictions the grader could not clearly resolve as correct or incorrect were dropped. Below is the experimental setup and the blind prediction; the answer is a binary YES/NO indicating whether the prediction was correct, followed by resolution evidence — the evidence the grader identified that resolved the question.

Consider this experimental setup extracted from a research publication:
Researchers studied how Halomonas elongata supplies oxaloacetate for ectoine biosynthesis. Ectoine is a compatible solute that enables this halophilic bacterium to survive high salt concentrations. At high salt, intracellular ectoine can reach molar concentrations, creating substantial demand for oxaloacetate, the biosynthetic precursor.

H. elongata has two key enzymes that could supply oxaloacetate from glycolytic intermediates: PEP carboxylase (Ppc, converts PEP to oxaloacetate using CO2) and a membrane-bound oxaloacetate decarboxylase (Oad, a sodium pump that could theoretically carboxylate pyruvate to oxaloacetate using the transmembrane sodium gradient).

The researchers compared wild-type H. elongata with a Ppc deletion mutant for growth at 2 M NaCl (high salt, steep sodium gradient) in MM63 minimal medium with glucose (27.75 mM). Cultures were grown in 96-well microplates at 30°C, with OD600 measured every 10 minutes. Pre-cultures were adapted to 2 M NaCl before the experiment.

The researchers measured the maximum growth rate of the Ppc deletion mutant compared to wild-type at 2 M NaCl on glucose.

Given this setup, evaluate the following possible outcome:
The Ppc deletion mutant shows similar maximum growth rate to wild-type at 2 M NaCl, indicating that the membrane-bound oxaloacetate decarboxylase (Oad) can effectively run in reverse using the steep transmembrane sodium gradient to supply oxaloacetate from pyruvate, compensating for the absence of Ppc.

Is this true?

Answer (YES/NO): NO